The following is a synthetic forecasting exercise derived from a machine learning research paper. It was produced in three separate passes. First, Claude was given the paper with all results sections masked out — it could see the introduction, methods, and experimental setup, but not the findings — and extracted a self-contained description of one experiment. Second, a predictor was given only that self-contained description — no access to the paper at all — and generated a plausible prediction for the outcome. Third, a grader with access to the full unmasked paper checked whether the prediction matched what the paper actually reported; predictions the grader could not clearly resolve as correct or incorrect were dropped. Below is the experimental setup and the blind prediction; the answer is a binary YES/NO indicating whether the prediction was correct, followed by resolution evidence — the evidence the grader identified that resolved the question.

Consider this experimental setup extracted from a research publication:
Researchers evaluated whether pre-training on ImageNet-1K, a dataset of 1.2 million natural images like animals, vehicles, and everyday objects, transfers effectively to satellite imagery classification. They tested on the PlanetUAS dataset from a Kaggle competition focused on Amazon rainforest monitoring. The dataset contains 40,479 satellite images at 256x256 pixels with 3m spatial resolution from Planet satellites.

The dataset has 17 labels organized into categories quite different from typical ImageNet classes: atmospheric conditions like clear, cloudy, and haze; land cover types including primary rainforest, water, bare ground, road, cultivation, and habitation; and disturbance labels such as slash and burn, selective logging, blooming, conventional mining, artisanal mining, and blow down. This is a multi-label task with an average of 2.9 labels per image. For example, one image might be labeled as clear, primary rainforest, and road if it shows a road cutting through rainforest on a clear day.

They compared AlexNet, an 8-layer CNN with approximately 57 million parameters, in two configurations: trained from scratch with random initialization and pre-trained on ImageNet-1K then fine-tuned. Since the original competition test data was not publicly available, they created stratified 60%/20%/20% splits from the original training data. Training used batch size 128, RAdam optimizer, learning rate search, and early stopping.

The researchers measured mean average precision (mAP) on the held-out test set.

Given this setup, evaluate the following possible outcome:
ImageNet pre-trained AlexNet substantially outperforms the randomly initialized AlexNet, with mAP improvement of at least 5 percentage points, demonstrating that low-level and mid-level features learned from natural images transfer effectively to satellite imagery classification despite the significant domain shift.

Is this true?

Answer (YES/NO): NO